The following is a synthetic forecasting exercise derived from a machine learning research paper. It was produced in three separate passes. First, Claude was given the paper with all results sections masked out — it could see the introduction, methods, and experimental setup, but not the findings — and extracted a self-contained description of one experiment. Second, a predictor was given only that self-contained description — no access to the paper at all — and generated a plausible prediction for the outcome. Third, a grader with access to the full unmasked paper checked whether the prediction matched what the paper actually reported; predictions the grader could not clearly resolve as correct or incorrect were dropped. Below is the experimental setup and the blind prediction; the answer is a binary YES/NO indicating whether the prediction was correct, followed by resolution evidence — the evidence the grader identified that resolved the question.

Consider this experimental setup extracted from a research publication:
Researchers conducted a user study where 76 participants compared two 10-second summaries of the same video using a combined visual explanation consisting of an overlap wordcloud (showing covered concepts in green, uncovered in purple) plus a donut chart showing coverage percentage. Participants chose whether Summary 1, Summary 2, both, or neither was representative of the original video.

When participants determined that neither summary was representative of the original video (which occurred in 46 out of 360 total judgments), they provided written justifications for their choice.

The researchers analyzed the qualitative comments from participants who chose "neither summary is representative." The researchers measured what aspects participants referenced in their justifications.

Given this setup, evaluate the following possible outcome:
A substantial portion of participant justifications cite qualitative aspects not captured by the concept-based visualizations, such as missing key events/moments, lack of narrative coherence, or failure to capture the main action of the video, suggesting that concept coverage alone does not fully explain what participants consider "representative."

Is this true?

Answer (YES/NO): NO